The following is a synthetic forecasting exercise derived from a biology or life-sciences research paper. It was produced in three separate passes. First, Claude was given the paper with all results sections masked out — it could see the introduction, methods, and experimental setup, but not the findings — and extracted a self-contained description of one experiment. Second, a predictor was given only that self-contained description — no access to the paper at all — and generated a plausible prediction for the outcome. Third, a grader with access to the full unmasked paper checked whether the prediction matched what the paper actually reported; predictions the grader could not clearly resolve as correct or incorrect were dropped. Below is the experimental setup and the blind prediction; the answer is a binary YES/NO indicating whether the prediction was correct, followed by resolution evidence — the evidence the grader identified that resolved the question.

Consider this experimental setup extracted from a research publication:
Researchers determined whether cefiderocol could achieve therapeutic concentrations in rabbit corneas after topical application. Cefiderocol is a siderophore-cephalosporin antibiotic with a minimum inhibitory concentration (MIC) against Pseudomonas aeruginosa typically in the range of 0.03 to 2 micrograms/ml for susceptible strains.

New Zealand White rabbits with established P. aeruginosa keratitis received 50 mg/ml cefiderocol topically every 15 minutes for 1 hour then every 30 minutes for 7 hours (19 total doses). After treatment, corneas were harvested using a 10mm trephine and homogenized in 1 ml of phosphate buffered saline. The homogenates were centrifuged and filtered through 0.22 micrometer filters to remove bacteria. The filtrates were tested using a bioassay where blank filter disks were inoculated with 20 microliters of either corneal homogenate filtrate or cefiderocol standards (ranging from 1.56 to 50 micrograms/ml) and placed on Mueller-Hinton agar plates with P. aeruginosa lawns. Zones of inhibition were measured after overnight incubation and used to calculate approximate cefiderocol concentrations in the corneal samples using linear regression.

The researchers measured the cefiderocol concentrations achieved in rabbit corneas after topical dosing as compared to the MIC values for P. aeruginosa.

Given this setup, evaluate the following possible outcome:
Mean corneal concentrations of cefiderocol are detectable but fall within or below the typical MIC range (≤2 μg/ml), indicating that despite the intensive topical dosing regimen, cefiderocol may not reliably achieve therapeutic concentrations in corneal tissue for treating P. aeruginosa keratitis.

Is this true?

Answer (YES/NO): NO